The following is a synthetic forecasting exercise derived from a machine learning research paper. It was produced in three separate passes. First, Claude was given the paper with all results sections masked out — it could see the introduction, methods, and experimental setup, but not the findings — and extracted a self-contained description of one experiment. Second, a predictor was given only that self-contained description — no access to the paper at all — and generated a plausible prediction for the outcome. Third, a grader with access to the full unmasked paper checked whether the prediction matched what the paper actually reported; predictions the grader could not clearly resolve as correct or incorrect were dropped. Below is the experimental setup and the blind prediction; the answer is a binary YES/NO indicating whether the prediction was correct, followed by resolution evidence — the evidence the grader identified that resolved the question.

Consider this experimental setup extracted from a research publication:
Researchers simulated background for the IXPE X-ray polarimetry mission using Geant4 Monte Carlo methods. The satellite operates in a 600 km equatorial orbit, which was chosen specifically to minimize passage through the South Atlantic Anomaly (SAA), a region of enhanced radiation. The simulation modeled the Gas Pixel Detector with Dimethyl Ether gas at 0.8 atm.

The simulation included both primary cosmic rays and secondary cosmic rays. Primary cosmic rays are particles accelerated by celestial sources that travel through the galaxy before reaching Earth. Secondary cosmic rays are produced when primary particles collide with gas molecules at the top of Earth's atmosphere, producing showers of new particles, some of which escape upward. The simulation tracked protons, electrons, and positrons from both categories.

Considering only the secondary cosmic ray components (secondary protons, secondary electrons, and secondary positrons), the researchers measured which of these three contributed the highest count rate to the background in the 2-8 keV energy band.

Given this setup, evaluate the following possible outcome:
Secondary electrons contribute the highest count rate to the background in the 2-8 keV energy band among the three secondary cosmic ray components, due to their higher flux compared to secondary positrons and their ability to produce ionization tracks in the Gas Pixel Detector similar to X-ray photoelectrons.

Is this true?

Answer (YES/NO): NO